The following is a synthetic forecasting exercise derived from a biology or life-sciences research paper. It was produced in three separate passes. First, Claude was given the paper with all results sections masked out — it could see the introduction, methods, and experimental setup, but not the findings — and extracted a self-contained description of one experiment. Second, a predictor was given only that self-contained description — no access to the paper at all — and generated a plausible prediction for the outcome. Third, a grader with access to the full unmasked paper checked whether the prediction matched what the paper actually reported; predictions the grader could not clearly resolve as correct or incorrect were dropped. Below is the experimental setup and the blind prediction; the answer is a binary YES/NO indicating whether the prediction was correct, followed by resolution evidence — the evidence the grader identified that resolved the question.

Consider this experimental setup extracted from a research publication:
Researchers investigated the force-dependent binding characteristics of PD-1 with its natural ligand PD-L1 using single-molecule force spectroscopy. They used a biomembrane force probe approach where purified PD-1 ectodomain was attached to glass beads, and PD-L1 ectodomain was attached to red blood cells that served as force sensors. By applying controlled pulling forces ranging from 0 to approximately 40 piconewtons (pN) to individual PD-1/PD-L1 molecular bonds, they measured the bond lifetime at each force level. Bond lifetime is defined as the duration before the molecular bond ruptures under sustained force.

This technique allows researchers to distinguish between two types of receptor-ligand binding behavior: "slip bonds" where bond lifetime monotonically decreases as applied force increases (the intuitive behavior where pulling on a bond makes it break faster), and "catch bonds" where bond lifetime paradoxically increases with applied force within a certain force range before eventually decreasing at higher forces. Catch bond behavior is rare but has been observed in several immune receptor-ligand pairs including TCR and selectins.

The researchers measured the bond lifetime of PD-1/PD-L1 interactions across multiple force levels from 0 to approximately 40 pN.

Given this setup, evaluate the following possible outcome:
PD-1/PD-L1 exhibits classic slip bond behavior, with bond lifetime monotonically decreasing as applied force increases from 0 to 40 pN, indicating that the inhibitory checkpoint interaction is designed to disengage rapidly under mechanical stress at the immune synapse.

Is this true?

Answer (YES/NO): NO